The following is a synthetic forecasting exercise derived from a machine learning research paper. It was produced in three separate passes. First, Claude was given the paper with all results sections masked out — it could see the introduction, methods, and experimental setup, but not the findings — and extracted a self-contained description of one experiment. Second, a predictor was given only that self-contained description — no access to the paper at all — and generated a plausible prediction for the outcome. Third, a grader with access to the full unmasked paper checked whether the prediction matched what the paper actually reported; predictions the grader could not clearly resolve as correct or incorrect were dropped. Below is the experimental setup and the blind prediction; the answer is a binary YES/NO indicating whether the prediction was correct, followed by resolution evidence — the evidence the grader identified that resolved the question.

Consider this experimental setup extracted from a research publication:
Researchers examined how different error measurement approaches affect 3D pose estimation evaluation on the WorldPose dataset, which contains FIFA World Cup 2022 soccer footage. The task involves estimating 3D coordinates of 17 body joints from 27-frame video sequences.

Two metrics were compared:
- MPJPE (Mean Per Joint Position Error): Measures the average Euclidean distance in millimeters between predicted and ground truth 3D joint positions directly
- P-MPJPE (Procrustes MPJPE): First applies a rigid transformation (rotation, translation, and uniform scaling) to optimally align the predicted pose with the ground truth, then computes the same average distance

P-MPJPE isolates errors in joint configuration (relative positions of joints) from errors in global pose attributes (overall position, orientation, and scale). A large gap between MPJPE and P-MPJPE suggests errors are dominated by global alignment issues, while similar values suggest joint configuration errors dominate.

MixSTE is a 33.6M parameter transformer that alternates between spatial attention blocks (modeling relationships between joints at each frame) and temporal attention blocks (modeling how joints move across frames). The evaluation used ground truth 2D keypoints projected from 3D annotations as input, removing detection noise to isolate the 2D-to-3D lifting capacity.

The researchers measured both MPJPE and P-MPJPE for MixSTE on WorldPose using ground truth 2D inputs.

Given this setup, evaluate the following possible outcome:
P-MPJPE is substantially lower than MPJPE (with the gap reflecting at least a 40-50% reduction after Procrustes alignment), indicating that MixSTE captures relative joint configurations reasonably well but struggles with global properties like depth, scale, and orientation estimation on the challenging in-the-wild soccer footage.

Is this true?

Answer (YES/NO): YES